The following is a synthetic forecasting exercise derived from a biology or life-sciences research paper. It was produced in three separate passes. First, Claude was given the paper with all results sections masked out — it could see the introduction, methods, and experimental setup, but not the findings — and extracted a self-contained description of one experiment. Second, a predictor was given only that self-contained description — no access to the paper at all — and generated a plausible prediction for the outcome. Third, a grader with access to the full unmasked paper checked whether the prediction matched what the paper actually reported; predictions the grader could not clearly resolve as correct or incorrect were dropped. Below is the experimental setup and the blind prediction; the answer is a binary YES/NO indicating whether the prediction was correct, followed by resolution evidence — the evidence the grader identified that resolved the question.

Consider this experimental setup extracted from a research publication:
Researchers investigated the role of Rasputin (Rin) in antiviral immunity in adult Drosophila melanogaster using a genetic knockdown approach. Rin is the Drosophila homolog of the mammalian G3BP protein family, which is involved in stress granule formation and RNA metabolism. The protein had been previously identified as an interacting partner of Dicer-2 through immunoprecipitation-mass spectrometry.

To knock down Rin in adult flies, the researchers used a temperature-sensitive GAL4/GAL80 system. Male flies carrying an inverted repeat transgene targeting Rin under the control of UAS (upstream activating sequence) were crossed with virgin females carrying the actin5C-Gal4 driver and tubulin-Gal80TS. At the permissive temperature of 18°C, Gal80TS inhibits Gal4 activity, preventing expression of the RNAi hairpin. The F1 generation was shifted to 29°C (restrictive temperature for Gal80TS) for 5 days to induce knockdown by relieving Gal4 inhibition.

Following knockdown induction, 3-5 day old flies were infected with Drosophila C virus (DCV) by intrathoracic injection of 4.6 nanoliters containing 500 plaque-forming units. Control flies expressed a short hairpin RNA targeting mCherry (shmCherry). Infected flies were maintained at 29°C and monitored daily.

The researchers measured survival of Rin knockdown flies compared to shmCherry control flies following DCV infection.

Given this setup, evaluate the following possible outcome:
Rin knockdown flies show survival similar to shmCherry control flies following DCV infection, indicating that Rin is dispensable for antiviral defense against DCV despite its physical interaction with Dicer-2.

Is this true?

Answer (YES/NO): NO